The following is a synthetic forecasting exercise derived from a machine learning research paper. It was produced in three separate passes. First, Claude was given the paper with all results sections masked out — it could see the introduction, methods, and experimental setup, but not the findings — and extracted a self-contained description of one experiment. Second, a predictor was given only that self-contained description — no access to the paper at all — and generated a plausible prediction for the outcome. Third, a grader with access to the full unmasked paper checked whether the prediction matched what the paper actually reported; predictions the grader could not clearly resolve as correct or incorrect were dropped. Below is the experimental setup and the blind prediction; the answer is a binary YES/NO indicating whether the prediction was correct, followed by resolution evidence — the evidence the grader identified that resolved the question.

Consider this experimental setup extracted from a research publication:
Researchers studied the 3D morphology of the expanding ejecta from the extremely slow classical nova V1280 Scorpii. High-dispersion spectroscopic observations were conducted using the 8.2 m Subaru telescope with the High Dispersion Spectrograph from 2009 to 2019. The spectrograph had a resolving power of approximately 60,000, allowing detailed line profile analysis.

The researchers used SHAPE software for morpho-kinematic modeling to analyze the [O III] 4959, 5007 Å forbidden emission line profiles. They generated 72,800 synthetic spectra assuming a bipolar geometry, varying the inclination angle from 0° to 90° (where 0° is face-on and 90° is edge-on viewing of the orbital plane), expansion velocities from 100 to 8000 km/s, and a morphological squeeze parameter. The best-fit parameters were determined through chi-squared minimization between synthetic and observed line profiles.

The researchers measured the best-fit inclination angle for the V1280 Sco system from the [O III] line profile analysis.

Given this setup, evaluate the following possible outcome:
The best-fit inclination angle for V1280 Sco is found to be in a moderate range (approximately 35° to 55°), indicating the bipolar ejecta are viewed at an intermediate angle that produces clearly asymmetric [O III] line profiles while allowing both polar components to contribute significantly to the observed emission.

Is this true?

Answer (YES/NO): NO